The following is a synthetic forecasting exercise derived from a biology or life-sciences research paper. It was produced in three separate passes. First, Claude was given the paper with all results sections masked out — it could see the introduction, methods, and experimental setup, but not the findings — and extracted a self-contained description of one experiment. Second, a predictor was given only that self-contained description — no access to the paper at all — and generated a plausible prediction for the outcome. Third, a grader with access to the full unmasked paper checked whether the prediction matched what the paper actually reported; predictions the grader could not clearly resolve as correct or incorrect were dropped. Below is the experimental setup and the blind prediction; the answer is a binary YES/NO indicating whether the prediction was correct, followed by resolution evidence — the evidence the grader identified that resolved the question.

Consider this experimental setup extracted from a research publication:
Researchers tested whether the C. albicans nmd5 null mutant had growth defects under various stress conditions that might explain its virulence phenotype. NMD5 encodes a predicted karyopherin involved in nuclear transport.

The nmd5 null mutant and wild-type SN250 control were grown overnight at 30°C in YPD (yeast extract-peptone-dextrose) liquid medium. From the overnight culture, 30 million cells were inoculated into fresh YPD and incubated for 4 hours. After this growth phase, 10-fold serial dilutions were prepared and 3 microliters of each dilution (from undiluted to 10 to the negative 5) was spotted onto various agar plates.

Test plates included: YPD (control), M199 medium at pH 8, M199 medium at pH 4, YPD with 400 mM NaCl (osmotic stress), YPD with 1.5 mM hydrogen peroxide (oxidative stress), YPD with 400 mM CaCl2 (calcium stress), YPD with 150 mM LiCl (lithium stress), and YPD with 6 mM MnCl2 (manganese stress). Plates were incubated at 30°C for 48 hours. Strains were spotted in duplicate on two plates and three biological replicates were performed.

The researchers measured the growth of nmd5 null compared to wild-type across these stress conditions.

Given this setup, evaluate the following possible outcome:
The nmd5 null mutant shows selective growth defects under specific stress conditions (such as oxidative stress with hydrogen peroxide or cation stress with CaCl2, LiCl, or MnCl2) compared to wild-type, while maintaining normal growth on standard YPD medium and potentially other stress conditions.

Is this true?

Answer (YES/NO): NO